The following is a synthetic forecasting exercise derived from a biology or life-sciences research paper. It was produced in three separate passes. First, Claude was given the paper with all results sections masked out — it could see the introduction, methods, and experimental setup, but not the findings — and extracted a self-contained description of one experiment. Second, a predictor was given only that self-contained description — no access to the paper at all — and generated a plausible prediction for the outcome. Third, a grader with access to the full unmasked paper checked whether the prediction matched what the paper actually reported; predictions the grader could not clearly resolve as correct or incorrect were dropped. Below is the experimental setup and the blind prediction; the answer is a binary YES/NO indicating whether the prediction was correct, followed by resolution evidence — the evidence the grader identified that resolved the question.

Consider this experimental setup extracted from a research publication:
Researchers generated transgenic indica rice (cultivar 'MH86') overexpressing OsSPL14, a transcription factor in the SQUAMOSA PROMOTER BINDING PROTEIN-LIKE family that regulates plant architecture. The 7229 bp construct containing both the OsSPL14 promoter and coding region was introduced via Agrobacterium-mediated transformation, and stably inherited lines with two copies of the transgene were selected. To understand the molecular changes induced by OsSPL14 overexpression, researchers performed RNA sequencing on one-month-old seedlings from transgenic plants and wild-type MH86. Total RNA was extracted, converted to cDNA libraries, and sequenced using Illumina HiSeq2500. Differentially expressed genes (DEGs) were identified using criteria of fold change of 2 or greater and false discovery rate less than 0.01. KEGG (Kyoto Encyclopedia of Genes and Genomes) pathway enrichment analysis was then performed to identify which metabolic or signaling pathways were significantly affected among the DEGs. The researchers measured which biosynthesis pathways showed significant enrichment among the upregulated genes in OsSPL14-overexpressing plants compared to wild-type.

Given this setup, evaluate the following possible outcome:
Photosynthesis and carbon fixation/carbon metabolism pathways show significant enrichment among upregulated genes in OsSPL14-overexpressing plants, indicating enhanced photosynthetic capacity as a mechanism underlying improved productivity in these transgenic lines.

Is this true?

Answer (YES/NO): NO